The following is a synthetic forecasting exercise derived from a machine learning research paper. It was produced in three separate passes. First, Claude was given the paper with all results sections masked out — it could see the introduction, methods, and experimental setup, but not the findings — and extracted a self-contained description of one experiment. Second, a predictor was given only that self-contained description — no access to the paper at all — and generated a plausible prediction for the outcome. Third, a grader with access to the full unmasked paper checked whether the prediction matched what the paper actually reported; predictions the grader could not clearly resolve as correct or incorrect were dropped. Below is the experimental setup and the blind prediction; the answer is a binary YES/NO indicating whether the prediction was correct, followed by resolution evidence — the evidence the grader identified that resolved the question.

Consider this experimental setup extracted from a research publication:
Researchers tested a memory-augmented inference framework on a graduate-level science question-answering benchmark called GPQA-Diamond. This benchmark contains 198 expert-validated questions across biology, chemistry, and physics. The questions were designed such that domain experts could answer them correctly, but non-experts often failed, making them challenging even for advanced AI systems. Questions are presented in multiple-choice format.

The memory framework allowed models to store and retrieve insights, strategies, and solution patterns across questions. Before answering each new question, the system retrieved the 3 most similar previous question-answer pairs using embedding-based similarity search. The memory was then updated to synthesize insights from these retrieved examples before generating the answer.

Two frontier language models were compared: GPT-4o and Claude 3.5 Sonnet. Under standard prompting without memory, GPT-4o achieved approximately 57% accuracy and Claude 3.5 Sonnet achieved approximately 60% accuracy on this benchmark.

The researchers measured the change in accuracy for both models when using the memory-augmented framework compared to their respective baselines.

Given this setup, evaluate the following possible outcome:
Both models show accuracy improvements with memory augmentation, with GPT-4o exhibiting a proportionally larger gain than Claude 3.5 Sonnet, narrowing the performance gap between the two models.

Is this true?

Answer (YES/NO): NO